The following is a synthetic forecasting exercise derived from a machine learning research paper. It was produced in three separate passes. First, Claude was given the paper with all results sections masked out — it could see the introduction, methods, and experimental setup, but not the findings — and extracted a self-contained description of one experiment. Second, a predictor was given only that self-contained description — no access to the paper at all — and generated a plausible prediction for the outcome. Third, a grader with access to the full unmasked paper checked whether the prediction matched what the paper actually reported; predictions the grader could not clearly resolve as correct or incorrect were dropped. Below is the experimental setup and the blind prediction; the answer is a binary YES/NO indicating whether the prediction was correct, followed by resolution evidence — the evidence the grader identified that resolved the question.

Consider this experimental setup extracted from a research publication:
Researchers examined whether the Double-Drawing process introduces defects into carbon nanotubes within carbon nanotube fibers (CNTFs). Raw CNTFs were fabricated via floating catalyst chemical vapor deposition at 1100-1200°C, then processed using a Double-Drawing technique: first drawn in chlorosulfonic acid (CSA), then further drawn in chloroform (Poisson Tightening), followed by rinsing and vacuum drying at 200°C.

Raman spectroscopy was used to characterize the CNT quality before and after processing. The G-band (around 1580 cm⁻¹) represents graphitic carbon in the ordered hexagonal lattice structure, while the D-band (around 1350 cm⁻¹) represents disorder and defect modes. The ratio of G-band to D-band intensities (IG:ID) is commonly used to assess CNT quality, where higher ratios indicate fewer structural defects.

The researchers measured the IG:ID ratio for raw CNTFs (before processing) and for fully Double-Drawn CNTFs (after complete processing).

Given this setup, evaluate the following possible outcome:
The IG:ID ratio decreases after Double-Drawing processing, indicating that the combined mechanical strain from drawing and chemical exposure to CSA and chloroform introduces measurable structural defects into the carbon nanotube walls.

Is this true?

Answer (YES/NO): NO